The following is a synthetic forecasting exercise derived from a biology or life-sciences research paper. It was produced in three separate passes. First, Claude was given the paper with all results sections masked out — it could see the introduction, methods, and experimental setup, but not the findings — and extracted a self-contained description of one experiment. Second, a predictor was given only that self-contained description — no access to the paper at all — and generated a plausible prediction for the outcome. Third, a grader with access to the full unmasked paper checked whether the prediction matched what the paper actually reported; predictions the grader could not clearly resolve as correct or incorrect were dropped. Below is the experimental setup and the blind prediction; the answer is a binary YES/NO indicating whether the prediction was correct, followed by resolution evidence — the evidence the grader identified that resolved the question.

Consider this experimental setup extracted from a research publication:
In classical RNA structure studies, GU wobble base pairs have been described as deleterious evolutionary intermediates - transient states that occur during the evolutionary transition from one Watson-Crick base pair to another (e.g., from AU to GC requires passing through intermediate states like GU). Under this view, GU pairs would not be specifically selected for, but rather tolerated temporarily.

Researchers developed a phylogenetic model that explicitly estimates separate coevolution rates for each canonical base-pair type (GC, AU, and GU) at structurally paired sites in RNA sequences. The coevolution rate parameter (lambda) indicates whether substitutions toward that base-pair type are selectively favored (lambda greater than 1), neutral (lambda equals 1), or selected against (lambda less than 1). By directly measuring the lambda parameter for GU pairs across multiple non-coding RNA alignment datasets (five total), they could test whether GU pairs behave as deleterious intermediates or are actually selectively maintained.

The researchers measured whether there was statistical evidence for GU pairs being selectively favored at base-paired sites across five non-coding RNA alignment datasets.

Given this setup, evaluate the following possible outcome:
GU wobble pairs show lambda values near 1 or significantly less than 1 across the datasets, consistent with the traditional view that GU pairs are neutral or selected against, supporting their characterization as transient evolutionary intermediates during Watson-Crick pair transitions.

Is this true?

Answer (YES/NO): NO